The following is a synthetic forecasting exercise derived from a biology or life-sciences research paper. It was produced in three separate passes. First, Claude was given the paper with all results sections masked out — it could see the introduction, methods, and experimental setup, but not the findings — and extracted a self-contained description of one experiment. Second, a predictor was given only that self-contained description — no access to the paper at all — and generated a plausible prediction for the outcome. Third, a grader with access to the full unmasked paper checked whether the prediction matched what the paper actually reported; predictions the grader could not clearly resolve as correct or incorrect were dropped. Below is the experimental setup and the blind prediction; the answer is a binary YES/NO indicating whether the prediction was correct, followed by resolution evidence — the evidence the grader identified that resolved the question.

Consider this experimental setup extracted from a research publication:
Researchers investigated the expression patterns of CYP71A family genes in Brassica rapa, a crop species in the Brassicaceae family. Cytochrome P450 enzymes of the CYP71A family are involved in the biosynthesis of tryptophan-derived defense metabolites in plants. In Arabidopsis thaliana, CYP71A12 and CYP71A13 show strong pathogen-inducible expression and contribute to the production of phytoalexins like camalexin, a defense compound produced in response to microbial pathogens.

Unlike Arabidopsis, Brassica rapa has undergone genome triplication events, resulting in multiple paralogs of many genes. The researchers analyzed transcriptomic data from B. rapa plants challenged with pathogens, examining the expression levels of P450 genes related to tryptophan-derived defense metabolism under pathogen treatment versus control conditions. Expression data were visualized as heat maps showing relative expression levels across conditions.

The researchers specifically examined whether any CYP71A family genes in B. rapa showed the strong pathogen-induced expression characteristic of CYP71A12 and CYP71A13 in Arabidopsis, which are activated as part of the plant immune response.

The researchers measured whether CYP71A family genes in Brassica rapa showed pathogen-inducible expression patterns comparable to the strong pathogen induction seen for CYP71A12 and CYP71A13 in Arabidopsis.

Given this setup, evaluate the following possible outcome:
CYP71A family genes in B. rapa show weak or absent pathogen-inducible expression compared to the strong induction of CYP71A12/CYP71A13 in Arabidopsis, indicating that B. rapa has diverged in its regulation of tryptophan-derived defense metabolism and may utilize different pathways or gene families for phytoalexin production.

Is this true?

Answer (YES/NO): YES